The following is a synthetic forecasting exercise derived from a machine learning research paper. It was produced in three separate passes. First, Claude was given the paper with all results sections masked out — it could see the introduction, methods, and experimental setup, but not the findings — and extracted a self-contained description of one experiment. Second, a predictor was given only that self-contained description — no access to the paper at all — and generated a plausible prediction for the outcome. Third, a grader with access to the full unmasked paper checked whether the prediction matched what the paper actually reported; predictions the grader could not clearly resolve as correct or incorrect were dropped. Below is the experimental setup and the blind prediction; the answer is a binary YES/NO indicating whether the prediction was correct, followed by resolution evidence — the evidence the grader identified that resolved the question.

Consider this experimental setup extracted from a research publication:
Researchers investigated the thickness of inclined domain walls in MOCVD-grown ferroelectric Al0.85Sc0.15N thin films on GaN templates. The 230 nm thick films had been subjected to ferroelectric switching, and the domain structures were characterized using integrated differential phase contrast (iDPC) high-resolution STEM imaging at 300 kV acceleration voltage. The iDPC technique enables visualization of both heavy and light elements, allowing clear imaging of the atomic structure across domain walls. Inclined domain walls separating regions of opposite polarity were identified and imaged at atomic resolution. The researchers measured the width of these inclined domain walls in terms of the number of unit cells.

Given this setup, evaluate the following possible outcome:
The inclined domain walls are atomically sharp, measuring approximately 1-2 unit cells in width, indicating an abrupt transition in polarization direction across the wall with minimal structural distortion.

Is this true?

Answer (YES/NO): YES